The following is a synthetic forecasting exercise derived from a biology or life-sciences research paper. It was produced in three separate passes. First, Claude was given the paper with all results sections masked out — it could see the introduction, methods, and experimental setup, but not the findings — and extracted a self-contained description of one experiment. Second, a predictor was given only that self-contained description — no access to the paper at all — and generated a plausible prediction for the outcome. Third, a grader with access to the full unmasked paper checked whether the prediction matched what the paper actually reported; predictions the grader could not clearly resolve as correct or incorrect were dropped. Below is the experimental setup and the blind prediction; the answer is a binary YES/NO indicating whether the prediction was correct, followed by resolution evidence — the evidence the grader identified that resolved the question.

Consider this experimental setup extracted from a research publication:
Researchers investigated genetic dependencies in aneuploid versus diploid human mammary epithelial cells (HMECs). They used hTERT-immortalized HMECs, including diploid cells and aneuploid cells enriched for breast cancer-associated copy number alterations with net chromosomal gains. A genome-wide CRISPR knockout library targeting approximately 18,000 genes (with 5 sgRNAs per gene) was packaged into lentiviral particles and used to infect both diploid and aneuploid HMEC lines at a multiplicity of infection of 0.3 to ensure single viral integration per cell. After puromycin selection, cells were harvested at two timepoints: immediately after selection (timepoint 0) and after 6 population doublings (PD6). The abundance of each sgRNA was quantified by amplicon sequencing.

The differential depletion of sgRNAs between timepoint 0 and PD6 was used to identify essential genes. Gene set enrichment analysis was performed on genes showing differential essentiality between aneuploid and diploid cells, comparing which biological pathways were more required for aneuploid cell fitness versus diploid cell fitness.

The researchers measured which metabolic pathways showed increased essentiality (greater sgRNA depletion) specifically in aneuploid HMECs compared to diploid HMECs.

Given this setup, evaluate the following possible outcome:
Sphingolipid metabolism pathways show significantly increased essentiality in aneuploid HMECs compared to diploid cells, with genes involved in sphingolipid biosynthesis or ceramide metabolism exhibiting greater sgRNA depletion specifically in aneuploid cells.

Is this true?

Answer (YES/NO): NO